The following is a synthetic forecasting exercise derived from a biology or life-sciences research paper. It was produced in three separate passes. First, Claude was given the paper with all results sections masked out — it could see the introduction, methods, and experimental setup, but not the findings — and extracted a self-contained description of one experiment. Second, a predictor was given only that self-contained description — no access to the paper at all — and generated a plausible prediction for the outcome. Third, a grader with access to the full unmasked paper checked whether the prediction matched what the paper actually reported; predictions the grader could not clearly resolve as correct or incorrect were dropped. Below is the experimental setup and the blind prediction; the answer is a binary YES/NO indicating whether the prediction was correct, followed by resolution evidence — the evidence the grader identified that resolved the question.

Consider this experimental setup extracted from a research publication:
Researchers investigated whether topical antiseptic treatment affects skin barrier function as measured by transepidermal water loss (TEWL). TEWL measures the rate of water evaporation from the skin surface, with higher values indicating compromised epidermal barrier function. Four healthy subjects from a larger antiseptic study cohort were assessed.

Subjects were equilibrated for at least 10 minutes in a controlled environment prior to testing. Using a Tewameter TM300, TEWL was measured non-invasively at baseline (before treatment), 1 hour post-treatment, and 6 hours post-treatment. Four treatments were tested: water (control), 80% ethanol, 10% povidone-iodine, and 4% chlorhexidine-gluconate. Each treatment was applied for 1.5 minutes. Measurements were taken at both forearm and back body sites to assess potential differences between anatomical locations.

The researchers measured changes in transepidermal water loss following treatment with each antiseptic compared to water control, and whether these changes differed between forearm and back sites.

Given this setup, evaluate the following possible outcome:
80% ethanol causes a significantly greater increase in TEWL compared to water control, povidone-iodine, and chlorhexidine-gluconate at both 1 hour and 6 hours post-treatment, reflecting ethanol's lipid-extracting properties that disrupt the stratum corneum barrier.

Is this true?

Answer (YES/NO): NO